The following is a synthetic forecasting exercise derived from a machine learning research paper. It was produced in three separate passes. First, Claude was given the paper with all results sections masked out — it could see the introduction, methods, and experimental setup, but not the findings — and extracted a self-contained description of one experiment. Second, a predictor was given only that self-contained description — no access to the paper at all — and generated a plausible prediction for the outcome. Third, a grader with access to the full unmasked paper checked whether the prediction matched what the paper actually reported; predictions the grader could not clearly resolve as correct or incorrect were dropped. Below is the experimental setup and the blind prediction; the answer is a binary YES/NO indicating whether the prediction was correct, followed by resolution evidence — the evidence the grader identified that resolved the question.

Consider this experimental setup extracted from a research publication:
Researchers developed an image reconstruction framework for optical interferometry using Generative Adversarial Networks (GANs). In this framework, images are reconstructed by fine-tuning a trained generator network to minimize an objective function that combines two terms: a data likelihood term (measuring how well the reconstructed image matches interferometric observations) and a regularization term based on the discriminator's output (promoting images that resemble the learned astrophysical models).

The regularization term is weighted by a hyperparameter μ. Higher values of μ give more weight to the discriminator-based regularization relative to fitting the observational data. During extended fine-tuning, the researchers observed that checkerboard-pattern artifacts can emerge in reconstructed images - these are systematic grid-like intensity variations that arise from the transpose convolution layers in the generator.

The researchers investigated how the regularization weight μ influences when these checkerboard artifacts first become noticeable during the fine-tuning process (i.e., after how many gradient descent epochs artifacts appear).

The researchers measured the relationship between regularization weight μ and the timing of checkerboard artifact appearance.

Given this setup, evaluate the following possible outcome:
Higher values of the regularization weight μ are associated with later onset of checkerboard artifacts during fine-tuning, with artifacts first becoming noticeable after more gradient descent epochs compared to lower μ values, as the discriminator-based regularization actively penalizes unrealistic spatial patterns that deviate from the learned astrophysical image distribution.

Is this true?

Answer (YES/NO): NO